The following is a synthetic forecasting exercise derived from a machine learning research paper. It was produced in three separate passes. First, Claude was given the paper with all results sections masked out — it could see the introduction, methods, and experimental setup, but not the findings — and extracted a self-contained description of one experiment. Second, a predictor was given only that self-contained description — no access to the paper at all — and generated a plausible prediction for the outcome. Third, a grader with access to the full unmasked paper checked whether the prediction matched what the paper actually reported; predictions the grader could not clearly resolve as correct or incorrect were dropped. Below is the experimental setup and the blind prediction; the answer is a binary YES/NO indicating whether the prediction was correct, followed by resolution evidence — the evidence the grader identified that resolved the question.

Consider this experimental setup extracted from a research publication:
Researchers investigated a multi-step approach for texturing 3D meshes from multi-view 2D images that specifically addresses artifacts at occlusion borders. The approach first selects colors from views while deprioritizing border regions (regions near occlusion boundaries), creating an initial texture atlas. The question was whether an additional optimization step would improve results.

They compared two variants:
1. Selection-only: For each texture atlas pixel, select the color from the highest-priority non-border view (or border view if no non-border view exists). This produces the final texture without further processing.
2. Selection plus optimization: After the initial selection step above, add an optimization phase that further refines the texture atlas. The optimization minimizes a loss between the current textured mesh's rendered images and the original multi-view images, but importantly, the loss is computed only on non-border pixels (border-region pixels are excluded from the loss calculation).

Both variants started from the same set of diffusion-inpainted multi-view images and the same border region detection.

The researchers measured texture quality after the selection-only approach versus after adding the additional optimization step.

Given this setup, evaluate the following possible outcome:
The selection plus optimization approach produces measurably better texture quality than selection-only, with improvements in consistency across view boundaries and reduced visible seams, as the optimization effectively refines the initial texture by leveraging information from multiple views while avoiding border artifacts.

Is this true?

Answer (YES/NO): YES